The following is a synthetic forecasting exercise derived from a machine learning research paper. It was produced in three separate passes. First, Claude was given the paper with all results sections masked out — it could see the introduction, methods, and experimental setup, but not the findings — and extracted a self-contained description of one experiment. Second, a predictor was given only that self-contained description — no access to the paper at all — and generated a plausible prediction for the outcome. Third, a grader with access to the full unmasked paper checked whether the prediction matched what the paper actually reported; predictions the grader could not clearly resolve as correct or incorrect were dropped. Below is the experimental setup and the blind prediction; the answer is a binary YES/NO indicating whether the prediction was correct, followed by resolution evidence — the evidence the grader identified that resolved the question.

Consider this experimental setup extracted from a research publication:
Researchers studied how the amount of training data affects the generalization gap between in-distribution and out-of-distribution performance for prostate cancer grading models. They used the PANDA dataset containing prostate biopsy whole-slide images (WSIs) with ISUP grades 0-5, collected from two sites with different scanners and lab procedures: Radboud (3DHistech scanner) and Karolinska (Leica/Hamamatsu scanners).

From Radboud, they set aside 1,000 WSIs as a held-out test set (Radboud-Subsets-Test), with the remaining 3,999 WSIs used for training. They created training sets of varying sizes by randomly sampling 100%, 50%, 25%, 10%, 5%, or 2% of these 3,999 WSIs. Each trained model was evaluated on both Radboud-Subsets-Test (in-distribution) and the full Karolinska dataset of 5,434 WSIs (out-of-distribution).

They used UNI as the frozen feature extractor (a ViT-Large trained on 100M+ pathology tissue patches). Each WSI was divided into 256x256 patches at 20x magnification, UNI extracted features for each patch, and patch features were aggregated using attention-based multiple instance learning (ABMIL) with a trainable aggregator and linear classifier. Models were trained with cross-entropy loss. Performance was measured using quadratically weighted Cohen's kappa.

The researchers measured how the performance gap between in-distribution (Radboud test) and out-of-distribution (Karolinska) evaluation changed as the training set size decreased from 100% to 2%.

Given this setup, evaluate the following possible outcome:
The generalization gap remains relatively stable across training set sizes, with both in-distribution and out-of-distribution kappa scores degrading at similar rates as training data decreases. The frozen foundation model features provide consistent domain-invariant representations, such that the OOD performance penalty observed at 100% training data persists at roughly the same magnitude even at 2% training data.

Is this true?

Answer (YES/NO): NO